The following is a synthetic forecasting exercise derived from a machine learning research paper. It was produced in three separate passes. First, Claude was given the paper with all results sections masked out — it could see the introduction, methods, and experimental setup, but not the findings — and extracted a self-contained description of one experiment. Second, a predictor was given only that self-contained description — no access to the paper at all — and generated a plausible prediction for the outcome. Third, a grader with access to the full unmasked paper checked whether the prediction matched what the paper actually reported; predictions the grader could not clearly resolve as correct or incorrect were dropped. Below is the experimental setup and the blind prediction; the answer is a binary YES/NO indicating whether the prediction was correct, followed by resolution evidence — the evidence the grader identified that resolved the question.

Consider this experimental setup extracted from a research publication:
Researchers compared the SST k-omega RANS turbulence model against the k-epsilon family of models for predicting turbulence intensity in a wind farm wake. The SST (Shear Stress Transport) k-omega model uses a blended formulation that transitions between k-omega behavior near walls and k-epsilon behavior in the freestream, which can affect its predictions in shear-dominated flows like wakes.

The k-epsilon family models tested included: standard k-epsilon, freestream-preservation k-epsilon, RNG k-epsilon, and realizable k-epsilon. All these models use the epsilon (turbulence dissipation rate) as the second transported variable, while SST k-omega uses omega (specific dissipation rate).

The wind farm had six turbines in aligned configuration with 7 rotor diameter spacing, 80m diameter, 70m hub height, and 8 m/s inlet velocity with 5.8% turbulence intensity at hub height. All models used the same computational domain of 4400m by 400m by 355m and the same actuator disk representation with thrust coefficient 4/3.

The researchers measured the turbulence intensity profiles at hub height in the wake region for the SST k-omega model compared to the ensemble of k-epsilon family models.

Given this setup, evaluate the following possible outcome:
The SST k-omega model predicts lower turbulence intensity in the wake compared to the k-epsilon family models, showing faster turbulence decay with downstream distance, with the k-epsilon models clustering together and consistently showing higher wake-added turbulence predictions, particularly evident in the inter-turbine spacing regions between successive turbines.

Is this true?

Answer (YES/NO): NO